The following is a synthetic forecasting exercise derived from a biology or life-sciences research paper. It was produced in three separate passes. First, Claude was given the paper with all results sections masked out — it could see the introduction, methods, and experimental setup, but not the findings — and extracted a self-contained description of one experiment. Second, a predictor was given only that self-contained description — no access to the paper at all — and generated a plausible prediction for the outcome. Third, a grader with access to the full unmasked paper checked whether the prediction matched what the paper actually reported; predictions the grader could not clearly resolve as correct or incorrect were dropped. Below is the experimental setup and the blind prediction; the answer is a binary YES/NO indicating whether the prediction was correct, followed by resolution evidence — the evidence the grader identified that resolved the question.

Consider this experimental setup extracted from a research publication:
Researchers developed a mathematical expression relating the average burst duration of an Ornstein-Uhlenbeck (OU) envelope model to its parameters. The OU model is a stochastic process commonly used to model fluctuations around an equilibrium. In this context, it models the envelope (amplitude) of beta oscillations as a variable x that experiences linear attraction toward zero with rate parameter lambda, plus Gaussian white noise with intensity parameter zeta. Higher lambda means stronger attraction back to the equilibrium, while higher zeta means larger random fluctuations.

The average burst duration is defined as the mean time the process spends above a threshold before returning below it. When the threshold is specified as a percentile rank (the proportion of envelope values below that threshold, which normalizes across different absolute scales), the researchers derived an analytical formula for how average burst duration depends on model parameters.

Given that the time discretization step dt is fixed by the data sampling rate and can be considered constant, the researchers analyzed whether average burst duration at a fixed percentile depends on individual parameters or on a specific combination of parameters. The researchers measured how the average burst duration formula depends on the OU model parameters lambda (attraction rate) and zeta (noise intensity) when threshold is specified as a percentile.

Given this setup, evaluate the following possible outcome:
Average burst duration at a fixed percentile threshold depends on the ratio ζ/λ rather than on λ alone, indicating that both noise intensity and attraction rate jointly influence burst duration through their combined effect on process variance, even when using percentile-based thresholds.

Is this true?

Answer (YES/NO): NO